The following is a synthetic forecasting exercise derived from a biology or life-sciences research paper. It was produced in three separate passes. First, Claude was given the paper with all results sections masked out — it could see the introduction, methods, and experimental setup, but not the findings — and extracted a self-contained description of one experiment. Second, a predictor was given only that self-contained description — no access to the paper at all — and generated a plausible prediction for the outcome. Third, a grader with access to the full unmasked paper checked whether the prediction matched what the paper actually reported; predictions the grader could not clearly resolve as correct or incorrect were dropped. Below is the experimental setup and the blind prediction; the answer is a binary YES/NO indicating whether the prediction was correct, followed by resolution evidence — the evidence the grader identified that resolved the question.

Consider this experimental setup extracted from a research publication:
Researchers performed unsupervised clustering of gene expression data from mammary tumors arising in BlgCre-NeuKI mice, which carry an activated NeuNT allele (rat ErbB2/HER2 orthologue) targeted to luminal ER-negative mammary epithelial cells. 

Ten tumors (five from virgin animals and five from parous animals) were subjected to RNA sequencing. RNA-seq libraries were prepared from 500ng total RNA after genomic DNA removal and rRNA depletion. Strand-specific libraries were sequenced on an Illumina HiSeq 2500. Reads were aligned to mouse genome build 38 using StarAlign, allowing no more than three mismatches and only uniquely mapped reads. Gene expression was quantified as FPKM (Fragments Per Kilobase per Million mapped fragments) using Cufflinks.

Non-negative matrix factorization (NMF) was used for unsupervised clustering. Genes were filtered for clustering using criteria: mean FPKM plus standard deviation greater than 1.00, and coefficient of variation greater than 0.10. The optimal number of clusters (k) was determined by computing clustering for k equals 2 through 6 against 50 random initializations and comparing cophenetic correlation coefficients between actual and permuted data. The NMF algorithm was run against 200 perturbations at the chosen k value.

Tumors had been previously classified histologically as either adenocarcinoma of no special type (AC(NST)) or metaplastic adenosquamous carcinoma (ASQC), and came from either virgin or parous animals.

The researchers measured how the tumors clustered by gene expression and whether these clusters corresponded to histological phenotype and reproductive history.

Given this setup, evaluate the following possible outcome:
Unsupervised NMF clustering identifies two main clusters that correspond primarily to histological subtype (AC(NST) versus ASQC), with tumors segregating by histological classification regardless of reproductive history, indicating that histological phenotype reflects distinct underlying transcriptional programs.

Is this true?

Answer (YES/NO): NO